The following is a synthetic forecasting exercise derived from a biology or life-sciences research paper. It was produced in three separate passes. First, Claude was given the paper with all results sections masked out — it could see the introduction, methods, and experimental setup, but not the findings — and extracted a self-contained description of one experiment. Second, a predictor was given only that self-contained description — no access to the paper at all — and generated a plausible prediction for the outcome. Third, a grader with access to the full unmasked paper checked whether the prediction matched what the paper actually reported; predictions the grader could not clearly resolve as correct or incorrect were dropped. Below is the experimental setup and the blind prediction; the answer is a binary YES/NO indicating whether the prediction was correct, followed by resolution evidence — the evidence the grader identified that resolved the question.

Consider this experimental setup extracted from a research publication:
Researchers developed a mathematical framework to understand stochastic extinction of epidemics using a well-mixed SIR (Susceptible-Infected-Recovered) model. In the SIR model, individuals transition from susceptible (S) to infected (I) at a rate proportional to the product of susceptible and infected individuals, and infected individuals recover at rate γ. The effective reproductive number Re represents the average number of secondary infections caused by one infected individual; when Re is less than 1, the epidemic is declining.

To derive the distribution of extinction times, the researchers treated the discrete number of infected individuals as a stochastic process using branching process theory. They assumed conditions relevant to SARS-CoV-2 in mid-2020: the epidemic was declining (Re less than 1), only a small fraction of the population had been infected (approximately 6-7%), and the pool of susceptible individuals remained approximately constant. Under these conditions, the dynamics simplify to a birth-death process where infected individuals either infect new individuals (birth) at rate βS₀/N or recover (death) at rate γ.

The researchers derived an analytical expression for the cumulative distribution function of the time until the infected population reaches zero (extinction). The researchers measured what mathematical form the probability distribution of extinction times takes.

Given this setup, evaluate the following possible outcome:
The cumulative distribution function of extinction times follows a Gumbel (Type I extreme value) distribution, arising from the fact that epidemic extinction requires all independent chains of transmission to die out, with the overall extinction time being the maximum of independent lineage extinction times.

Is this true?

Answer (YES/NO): NO